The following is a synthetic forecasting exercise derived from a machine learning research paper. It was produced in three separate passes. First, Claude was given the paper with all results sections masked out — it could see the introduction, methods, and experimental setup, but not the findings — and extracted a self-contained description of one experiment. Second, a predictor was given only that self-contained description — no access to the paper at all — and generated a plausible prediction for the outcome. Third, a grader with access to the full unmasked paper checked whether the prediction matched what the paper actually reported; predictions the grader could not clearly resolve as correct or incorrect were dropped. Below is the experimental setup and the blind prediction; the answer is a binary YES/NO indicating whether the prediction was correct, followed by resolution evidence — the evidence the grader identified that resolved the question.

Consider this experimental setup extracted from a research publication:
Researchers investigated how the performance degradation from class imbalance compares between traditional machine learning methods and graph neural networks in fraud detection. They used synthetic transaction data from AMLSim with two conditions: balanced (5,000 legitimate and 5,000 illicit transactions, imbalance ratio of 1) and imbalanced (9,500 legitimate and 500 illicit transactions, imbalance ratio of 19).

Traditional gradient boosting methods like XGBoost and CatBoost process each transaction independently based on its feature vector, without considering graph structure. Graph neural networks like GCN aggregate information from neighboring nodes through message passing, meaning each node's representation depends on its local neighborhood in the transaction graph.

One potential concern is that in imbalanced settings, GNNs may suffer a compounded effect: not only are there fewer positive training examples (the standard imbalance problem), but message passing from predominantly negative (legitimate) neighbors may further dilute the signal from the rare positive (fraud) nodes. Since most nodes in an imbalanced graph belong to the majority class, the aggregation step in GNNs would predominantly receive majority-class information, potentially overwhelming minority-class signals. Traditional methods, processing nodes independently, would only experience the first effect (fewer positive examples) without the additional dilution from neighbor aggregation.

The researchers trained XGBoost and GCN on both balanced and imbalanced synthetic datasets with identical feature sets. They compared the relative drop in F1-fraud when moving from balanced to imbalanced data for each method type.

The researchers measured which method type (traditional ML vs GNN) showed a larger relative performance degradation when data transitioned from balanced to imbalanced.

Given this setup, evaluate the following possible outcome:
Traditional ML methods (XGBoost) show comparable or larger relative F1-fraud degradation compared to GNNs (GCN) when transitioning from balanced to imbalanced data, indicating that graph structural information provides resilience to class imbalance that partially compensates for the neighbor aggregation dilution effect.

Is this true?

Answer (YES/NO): YES